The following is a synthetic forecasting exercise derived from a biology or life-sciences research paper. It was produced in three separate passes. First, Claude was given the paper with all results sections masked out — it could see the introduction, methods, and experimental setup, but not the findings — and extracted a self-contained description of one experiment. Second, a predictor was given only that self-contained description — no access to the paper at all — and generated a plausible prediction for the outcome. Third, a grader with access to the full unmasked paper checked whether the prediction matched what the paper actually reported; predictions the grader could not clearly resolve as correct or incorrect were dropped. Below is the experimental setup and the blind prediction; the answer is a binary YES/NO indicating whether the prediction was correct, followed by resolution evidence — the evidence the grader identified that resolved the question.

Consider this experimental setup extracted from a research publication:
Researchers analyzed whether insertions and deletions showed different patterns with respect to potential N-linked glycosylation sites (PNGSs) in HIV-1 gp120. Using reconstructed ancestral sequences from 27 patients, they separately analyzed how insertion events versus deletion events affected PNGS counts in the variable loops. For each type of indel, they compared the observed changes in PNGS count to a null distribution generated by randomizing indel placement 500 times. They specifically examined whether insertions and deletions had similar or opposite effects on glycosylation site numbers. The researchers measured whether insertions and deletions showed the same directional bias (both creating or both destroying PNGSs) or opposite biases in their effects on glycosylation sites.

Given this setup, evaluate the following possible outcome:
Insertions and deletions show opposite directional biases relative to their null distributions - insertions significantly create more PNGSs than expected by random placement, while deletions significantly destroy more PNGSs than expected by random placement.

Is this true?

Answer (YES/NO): NO